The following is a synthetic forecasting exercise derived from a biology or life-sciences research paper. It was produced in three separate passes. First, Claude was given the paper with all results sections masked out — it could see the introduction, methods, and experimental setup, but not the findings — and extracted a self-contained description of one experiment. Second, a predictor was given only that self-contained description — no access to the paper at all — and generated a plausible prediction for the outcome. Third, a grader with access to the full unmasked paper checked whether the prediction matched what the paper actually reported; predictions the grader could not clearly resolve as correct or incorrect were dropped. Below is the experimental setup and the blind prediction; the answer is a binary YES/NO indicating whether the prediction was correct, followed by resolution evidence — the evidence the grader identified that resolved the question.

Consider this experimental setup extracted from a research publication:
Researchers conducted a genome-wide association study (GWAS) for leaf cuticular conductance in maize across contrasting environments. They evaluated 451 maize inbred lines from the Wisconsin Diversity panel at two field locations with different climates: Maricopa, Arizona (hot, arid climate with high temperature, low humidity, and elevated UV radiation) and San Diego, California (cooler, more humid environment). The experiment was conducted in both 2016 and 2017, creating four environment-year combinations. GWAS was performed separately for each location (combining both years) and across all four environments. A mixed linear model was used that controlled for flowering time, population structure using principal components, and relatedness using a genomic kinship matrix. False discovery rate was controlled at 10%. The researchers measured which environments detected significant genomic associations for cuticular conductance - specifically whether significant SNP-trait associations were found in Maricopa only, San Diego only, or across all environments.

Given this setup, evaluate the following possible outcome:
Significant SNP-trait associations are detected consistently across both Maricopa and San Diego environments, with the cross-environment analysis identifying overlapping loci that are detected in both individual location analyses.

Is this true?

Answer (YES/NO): NO